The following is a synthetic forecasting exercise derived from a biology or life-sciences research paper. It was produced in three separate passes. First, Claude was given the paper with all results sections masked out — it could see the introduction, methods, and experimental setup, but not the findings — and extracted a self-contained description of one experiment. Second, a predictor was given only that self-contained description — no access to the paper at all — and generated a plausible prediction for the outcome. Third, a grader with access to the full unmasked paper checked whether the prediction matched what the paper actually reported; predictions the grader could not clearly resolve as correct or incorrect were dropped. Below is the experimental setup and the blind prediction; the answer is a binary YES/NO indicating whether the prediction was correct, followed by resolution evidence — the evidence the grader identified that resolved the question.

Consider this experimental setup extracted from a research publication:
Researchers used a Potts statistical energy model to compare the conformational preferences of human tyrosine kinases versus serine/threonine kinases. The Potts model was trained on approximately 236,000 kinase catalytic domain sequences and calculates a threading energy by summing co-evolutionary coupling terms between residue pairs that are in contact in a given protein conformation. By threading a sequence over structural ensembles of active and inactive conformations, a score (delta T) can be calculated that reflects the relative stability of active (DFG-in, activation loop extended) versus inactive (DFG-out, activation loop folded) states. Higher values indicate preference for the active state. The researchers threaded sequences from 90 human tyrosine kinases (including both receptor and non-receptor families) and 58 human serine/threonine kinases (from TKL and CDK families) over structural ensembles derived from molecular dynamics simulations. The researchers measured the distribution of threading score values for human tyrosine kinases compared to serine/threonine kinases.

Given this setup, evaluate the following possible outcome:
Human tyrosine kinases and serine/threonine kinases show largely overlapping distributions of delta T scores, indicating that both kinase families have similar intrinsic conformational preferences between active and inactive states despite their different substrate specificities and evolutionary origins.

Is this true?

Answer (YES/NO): NO